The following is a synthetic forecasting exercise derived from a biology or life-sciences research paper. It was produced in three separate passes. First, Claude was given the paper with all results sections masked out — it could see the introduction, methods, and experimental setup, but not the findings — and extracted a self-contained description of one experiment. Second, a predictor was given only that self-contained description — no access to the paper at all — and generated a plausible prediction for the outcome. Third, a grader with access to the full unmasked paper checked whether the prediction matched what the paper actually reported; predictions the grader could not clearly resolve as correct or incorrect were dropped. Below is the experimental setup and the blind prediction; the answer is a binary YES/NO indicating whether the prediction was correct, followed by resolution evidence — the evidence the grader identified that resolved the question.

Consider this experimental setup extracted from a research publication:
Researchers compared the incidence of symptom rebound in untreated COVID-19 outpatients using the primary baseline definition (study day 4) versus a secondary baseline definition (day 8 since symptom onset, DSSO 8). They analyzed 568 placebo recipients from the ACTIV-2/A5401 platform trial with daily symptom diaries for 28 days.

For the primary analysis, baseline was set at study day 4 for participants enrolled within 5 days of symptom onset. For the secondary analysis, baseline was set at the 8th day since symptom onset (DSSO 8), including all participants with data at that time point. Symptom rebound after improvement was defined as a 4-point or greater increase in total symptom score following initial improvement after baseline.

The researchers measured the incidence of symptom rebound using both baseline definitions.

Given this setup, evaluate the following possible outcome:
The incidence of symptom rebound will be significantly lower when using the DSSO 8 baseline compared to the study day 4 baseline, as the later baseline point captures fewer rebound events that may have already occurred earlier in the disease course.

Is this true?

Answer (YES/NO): NO